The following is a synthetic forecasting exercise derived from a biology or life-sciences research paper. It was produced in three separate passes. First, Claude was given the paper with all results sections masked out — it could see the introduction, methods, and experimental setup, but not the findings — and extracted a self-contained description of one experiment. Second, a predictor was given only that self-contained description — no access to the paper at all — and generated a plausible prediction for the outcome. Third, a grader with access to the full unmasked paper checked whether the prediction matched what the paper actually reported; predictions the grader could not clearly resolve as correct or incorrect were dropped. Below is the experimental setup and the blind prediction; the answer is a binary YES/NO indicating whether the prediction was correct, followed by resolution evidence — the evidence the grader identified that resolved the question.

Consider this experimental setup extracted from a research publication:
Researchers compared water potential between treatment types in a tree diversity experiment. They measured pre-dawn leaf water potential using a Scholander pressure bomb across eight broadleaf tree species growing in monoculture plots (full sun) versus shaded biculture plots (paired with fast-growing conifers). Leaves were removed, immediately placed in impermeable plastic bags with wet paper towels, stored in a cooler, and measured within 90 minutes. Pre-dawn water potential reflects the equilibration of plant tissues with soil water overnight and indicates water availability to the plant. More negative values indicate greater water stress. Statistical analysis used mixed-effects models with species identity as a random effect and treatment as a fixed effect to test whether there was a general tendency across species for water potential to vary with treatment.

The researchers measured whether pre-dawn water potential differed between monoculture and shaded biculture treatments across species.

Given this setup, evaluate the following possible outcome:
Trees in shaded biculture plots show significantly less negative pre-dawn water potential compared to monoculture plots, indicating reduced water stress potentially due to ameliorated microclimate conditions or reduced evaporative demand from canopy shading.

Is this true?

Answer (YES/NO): NO